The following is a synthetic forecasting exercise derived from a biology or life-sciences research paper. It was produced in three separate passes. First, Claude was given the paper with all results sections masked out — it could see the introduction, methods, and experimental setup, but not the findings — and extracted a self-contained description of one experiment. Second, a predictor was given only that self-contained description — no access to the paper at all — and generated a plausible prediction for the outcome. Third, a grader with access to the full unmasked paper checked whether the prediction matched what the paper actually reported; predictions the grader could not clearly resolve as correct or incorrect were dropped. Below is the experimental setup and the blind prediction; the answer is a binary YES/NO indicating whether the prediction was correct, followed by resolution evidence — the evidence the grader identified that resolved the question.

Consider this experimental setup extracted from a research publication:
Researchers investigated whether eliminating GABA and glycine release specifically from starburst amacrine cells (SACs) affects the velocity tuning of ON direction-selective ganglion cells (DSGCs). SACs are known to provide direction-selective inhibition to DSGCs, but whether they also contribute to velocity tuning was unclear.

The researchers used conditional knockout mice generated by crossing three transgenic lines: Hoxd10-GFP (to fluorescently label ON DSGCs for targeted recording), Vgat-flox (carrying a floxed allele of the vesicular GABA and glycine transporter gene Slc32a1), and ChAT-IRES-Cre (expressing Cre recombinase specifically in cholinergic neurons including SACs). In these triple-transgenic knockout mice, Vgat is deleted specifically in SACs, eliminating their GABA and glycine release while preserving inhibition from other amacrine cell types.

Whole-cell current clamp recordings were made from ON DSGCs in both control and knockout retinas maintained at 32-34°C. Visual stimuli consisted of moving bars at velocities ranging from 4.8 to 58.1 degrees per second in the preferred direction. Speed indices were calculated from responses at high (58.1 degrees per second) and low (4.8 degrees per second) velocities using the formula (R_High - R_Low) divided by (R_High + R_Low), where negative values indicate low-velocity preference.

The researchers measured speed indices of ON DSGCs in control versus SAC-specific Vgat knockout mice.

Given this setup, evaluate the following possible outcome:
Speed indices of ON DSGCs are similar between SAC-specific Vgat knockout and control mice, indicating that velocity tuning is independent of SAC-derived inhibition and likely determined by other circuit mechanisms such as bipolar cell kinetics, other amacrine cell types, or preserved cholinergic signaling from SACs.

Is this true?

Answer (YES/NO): YES